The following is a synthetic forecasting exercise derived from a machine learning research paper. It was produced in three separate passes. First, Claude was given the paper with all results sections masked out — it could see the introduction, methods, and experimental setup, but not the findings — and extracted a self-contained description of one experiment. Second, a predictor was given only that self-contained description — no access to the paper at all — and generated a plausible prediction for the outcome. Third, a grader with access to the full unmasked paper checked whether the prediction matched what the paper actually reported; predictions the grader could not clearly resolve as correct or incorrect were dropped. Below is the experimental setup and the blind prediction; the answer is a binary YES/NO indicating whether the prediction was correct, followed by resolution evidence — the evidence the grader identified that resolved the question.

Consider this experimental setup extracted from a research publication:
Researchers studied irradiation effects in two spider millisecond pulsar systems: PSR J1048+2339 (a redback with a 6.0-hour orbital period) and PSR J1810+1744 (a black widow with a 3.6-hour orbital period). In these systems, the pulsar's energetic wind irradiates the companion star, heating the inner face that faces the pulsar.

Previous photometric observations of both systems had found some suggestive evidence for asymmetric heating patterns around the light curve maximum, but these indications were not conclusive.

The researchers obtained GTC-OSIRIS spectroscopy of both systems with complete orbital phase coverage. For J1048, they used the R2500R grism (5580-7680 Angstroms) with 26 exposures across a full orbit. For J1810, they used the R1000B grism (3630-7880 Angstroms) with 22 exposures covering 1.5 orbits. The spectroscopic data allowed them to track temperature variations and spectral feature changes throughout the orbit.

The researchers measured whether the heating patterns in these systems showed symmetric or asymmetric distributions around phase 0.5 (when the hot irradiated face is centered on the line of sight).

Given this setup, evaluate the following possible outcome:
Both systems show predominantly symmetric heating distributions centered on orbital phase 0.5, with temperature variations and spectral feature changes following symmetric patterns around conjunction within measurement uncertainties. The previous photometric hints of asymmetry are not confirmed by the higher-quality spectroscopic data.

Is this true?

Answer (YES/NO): NO